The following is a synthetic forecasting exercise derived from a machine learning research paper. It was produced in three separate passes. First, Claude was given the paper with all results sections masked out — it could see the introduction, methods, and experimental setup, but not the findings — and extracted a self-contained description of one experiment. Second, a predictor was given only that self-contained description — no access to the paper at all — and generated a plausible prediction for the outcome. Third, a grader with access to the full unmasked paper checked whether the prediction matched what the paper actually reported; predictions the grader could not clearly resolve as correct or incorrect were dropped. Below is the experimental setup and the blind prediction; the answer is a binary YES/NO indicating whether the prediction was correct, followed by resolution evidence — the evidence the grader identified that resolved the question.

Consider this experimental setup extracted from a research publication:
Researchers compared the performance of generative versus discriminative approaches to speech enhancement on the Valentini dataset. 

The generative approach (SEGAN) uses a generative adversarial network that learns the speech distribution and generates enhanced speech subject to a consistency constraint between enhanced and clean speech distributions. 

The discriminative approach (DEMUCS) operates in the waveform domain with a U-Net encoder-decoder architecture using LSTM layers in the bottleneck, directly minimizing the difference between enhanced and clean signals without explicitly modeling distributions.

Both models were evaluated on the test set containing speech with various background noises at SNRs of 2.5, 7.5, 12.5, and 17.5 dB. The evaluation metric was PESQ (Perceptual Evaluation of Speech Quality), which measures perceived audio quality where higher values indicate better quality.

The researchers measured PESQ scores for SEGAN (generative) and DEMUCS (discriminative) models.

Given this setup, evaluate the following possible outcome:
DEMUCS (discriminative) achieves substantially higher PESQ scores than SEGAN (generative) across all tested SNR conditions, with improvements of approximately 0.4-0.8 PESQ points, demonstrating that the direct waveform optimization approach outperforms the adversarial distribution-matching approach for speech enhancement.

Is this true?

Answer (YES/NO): NO